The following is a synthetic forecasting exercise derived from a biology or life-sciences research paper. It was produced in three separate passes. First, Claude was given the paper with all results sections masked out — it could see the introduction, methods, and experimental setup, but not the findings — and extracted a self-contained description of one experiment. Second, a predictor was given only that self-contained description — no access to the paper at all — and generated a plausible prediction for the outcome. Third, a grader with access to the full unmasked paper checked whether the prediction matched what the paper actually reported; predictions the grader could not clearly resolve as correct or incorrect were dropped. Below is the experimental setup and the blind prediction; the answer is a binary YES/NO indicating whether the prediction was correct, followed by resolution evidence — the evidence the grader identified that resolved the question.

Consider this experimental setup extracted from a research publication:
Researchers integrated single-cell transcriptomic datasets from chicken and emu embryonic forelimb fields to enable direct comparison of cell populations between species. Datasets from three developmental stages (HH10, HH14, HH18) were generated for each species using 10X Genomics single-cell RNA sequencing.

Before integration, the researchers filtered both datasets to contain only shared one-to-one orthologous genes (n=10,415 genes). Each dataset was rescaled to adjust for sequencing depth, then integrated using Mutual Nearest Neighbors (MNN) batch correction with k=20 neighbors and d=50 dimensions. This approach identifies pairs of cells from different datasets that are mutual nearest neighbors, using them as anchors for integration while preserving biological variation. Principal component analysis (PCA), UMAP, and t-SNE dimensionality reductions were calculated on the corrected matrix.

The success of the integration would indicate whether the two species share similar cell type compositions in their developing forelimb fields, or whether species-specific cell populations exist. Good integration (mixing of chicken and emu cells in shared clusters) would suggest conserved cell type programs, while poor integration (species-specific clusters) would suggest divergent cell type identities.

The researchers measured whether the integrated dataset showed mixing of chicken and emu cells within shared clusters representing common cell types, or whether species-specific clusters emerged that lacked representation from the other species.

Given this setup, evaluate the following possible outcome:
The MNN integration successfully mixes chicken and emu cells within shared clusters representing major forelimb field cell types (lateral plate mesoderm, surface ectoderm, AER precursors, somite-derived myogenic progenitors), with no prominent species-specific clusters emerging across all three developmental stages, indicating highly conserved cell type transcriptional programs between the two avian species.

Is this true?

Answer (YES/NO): NO